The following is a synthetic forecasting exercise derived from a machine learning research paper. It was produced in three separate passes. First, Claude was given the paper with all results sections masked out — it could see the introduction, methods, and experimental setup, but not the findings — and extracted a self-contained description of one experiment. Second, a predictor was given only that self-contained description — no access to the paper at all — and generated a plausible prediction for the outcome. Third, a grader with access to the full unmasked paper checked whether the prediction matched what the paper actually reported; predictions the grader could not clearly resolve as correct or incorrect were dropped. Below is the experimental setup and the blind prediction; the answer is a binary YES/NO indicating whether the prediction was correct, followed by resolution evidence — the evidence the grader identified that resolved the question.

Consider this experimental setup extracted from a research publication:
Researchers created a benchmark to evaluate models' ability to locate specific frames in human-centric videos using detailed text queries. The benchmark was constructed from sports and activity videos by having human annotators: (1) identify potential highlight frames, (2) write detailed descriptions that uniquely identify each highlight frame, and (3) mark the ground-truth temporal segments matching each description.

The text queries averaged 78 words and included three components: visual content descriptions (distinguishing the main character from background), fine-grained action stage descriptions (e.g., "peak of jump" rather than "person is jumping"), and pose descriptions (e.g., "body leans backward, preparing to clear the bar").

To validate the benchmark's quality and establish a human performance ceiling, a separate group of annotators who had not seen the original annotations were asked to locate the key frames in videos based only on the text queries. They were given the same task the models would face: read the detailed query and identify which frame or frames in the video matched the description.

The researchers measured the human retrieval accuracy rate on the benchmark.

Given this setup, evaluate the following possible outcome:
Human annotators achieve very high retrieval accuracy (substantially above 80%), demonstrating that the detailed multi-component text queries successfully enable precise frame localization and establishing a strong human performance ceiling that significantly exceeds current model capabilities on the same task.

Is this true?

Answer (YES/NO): YES